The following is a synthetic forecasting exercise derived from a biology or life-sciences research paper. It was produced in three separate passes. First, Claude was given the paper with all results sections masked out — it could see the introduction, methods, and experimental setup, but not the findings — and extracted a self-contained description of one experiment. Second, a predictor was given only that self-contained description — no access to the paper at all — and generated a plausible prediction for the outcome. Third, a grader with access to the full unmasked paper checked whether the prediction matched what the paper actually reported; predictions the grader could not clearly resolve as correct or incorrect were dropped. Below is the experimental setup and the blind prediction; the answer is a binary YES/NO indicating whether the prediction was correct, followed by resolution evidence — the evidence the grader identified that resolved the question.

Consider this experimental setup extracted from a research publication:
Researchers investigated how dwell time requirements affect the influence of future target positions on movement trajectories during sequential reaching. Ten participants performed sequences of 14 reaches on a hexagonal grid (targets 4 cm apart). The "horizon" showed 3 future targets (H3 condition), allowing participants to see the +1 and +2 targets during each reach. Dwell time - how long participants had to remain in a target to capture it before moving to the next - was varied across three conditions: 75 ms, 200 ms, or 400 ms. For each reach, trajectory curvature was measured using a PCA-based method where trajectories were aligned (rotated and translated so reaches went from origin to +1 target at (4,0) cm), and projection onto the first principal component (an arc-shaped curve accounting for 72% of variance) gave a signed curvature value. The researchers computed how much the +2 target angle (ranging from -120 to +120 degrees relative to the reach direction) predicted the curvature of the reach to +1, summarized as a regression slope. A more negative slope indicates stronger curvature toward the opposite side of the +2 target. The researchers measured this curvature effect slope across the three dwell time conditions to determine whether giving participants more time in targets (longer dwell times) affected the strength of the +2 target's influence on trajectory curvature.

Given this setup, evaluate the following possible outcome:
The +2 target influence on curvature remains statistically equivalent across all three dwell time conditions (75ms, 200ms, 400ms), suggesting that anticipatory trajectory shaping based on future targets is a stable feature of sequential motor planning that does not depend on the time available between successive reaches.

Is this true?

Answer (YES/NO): NO